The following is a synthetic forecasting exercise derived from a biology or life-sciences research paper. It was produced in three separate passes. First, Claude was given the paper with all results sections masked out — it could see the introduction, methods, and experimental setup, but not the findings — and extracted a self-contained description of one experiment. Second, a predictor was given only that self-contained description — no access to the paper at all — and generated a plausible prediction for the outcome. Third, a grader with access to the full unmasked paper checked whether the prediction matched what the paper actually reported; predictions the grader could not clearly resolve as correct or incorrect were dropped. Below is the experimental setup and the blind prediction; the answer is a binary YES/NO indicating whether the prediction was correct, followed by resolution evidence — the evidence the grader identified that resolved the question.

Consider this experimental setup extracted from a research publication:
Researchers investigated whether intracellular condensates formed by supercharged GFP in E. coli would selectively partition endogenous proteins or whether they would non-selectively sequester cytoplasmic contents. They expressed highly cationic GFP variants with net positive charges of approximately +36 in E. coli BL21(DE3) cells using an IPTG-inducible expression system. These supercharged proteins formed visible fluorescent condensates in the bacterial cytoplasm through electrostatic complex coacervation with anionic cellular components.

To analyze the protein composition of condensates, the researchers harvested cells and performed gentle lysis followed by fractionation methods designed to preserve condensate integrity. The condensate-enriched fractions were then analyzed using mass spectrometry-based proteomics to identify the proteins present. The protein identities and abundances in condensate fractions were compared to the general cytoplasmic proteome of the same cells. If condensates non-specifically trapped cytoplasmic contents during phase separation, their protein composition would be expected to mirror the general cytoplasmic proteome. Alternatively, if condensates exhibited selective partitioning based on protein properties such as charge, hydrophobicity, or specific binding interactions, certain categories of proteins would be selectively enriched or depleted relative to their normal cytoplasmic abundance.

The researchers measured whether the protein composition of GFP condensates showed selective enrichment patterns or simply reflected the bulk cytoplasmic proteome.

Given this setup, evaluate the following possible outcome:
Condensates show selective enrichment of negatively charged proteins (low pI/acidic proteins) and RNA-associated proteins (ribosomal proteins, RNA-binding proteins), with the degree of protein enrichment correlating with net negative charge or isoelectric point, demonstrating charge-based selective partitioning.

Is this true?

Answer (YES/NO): NO